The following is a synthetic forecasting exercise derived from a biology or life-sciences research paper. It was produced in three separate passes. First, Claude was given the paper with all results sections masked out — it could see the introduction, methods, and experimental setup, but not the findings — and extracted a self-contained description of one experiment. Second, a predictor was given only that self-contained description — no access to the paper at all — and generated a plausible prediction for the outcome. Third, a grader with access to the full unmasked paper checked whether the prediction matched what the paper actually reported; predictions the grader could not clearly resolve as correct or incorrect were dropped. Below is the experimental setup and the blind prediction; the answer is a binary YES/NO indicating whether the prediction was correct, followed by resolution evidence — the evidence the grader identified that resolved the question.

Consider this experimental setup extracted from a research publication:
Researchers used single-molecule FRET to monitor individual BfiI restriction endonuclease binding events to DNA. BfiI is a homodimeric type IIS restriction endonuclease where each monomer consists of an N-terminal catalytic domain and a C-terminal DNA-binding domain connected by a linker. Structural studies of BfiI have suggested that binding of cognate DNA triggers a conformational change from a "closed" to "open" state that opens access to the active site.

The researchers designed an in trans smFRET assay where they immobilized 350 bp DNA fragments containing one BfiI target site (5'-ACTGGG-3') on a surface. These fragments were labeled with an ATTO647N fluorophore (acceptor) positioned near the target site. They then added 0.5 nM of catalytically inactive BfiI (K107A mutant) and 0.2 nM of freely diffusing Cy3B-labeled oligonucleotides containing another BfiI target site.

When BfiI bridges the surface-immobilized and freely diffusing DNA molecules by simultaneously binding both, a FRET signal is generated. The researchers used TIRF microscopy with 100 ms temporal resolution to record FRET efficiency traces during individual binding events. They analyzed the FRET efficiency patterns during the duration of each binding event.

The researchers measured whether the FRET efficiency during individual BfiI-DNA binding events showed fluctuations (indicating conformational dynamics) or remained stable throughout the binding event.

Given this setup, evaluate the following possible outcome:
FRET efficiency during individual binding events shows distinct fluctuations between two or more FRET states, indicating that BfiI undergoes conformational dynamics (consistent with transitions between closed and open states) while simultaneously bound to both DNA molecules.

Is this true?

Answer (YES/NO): NO